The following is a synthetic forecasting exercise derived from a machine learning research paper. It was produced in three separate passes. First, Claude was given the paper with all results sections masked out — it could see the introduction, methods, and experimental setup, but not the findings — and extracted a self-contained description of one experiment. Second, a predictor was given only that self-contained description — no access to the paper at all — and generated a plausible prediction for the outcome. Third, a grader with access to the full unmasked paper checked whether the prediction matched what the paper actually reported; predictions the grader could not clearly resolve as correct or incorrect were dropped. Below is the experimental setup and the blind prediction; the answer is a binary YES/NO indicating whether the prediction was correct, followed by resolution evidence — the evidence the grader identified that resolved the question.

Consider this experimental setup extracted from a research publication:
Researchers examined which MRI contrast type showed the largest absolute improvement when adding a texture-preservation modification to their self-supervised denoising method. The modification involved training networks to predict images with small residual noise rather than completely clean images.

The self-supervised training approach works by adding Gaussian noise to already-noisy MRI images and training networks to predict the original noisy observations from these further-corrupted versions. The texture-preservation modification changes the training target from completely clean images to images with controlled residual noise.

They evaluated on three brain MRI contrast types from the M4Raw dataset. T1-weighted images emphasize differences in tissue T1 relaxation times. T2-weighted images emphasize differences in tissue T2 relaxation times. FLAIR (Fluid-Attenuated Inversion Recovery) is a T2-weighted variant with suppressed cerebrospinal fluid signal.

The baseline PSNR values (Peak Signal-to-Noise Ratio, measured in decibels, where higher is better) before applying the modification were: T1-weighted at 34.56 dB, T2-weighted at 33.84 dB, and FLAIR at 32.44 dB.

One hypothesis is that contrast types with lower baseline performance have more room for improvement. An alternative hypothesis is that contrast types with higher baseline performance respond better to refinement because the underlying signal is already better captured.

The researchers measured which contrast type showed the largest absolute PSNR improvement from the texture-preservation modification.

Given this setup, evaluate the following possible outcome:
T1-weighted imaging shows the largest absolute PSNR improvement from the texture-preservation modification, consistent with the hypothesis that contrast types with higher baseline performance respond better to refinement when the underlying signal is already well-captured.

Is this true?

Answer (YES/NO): YES